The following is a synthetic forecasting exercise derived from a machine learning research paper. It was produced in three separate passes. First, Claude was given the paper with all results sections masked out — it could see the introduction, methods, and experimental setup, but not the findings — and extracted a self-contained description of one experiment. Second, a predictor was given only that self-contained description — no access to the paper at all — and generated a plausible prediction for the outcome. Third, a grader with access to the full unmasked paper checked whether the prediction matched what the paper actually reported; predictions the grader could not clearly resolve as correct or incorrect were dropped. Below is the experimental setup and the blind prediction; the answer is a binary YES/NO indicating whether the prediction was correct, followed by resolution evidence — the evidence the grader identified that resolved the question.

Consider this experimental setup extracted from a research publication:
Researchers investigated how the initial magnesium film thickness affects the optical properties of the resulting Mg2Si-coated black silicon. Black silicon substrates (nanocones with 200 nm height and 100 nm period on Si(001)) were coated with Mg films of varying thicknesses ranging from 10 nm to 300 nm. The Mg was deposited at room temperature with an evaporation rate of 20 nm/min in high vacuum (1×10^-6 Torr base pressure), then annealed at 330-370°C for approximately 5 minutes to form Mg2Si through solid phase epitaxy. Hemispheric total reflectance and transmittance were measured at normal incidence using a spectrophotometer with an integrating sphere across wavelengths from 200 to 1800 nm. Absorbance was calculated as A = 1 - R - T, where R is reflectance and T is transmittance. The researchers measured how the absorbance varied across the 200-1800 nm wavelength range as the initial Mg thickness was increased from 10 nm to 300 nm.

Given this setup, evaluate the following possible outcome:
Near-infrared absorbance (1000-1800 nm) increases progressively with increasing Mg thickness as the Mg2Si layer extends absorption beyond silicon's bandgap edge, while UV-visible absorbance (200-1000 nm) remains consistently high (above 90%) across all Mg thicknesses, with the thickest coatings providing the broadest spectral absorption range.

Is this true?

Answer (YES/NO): NO